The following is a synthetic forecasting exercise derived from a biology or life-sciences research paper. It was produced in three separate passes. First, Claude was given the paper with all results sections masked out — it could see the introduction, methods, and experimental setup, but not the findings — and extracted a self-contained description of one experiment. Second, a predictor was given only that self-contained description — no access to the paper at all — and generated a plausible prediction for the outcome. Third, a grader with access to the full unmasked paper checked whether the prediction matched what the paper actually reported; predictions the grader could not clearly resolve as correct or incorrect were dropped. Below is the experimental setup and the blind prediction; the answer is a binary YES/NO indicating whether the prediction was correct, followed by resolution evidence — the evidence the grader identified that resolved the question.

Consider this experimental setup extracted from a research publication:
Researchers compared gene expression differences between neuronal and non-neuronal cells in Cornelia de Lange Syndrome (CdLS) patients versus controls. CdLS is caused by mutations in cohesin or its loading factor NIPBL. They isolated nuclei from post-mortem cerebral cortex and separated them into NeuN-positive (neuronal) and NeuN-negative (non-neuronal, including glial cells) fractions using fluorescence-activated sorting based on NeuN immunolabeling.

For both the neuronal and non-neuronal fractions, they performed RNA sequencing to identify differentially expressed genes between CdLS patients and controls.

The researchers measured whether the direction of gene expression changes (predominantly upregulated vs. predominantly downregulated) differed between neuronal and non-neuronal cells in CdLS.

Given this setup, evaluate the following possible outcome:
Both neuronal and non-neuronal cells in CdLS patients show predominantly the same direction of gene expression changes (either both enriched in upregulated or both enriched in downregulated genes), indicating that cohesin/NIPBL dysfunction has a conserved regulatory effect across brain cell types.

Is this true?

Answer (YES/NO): NO